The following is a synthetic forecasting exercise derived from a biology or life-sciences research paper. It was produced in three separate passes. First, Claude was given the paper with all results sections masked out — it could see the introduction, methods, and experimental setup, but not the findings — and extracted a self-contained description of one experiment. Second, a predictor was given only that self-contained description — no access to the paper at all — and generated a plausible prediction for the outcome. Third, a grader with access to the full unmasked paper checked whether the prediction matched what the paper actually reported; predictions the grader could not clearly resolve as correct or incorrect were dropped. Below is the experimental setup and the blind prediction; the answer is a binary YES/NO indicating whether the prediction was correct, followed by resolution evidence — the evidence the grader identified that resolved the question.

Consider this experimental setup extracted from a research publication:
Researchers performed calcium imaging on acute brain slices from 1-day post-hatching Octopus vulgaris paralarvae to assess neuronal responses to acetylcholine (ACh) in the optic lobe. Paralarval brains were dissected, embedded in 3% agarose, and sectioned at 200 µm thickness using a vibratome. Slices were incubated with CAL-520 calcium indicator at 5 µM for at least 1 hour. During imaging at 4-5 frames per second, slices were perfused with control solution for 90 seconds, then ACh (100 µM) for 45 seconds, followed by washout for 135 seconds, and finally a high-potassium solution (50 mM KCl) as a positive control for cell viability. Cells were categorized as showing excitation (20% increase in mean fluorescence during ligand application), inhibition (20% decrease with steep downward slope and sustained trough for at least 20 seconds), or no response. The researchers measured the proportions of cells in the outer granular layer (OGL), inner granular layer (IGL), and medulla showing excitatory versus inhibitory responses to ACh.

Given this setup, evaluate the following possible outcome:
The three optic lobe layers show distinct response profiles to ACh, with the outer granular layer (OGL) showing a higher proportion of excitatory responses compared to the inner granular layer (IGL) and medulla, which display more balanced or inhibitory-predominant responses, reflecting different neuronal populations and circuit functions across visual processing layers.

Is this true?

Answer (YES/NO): NO